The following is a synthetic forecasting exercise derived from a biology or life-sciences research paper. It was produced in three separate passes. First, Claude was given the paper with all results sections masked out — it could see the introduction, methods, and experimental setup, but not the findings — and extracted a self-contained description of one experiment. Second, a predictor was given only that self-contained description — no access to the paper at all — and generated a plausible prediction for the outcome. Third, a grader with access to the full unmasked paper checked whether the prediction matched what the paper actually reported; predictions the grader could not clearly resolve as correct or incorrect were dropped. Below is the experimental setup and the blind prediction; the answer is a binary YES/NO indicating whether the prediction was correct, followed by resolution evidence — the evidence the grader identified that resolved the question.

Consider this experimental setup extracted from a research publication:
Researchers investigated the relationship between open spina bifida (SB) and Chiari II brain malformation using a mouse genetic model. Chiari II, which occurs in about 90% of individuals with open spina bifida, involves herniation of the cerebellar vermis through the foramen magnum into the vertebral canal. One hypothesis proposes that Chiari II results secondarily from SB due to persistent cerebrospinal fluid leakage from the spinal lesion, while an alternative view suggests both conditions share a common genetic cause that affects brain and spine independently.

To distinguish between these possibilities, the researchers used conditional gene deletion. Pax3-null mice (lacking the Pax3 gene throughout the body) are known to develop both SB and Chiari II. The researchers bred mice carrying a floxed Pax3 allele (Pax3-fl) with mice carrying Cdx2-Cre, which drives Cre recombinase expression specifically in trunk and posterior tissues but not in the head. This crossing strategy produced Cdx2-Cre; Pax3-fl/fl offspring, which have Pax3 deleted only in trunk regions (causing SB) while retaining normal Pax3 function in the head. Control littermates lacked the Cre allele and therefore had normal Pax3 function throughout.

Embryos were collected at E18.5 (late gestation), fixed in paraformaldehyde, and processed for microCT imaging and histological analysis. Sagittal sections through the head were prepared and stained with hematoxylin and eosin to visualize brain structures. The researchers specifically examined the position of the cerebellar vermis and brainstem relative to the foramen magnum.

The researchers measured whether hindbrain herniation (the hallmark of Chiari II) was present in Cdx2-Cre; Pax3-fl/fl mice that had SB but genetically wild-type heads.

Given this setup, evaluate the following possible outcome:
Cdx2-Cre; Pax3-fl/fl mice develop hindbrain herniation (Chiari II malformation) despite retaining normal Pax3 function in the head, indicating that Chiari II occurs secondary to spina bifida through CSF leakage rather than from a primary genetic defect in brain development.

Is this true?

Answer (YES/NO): YES